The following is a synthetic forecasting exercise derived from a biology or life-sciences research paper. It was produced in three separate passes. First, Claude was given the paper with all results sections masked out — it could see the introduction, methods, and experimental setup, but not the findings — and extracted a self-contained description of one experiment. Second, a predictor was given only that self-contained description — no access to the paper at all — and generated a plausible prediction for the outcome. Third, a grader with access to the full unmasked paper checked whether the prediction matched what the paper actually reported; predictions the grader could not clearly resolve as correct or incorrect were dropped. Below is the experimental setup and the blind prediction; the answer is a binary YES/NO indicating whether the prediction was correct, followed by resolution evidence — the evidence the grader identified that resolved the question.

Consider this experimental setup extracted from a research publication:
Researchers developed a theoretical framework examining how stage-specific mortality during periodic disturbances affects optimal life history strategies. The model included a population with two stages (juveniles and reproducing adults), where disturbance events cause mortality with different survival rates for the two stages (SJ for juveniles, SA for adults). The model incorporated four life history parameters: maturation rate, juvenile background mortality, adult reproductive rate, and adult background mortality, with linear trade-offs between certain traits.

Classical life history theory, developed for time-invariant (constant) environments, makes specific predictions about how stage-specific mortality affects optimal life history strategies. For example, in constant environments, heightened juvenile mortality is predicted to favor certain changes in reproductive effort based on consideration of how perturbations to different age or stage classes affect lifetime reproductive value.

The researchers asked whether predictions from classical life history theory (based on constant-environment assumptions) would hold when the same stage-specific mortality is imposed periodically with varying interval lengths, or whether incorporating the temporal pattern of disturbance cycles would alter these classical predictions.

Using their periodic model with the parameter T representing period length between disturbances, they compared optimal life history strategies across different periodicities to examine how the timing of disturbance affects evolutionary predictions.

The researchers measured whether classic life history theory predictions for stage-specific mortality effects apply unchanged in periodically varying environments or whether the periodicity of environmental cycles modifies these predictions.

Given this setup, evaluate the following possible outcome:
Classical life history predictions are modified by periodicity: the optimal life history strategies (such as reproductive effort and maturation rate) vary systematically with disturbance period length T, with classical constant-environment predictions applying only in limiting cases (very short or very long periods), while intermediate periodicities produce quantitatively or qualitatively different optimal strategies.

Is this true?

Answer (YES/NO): YES